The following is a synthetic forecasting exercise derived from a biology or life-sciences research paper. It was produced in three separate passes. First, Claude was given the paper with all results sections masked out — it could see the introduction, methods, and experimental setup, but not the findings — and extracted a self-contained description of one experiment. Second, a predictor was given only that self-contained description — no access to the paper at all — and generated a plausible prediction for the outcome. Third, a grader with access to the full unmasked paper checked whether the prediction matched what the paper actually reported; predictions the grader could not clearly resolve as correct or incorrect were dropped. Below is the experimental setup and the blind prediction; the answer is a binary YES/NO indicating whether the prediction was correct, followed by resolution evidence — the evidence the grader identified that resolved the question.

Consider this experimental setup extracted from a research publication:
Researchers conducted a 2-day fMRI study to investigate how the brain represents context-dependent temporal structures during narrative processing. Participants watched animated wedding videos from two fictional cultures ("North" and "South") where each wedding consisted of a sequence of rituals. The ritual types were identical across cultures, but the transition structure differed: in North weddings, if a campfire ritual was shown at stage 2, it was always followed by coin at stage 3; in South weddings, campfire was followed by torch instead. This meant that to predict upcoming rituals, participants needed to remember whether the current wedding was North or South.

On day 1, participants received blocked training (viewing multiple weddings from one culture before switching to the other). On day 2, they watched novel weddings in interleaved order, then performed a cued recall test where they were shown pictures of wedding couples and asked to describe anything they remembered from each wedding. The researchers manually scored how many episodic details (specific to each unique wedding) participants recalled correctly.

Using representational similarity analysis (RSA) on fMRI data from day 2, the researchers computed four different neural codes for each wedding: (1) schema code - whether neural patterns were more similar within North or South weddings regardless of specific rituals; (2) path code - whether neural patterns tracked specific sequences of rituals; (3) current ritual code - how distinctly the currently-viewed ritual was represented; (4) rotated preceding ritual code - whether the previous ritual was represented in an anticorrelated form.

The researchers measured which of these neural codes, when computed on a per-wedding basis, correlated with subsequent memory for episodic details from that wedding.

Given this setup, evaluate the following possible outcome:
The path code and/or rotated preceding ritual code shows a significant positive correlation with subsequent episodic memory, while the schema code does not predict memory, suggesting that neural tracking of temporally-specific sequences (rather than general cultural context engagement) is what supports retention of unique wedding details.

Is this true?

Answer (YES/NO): NO